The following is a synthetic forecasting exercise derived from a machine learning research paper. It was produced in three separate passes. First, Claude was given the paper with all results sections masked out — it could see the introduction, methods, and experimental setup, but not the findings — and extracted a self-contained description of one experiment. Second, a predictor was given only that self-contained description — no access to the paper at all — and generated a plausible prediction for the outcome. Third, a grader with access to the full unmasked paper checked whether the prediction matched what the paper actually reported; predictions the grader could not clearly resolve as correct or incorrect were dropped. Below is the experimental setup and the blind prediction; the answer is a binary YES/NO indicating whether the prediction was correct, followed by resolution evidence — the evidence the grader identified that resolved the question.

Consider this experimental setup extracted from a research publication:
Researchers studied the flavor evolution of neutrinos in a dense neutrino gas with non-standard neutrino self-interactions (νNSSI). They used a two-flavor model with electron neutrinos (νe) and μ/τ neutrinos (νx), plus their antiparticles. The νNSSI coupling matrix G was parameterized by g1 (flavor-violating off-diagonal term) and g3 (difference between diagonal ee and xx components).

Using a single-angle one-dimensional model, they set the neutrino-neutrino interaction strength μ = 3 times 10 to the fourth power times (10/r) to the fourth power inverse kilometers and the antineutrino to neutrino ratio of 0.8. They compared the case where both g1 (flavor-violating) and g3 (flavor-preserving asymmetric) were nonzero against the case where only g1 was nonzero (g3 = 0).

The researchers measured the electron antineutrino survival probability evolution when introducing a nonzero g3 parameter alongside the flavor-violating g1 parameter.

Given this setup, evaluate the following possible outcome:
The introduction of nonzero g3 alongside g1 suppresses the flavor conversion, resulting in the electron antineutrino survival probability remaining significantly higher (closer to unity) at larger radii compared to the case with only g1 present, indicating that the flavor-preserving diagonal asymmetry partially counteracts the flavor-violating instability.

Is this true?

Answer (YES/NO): YES